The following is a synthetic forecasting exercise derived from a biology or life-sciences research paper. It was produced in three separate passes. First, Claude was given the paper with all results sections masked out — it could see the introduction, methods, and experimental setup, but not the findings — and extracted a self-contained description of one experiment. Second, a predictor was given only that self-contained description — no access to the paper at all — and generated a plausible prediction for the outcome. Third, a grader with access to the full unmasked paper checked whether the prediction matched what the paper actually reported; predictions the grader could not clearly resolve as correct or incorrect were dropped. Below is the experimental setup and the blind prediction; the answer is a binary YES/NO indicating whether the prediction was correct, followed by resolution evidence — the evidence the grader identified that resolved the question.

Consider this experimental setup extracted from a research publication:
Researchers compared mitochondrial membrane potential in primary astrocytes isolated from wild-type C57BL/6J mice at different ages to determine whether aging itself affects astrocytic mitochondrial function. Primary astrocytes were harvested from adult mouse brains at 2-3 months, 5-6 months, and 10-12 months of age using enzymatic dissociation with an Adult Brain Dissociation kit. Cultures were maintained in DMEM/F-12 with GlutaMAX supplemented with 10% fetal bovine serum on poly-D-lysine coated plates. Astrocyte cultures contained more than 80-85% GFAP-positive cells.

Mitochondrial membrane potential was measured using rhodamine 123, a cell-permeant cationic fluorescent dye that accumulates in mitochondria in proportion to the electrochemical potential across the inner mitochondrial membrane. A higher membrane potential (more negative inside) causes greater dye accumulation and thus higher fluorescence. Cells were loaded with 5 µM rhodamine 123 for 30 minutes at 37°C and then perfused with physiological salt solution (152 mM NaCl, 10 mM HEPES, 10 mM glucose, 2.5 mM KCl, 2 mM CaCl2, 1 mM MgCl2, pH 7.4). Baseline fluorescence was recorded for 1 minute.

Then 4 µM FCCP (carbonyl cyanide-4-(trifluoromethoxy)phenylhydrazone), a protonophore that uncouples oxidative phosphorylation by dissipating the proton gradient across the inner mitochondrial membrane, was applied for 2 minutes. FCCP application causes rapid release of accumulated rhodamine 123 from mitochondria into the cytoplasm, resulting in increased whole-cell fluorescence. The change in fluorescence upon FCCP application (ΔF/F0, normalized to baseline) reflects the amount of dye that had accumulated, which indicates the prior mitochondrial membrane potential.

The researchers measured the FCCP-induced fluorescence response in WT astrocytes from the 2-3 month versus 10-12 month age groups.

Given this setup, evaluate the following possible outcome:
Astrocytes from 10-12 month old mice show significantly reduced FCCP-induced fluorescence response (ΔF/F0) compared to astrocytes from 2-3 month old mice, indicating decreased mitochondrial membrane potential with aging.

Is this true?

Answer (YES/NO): NO